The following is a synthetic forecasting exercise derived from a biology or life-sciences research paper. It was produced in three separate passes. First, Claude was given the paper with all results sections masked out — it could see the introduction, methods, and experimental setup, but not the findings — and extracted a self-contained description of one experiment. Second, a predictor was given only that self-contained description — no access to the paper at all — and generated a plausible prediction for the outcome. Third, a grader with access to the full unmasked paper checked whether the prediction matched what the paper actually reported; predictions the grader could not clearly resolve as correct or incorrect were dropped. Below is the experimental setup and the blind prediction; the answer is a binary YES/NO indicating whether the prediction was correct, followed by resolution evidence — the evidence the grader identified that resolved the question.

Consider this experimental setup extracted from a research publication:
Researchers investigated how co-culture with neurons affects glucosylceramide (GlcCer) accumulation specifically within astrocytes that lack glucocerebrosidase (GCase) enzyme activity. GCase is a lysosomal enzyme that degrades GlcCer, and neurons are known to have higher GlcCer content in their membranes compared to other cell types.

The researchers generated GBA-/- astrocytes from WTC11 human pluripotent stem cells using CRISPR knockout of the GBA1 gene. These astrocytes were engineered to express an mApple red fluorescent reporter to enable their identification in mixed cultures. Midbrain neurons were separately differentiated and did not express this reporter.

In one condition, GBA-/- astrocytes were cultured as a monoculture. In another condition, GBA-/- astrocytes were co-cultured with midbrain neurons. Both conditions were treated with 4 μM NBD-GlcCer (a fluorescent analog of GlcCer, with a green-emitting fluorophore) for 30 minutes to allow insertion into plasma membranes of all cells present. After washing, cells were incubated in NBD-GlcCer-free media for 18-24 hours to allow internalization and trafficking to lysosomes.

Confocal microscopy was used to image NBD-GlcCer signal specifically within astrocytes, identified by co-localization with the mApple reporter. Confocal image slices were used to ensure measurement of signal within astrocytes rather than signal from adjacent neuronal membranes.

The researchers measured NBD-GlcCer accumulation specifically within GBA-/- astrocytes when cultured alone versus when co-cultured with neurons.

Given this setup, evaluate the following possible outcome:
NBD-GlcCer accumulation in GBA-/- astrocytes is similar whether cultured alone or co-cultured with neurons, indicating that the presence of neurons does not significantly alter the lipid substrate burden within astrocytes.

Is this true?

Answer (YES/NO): NO